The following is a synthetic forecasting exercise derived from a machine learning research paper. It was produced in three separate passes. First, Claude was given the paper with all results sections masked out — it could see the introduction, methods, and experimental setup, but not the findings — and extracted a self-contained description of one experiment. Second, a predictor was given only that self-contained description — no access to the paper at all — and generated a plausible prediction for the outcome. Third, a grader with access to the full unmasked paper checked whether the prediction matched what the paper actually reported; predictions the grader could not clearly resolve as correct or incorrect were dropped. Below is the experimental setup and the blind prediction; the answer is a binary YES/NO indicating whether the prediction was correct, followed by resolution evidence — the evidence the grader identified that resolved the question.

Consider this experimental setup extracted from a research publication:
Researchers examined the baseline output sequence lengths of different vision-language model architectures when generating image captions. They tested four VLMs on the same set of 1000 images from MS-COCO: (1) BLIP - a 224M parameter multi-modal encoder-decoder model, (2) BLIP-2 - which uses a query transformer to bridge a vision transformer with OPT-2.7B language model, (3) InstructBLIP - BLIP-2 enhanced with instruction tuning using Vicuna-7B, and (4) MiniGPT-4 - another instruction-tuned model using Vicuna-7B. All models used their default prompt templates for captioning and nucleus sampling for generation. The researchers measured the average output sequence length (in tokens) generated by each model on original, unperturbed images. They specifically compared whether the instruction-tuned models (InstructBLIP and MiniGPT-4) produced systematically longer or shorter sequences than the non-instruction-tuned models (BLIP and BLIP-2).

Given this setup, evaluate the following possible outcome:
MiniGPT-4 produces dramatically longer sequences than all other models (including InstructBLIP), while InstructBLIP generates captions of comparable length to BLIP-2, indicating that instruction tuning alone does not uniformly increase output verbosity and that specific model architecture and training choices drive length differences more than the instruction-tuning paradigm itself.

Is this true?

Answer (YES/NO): NO